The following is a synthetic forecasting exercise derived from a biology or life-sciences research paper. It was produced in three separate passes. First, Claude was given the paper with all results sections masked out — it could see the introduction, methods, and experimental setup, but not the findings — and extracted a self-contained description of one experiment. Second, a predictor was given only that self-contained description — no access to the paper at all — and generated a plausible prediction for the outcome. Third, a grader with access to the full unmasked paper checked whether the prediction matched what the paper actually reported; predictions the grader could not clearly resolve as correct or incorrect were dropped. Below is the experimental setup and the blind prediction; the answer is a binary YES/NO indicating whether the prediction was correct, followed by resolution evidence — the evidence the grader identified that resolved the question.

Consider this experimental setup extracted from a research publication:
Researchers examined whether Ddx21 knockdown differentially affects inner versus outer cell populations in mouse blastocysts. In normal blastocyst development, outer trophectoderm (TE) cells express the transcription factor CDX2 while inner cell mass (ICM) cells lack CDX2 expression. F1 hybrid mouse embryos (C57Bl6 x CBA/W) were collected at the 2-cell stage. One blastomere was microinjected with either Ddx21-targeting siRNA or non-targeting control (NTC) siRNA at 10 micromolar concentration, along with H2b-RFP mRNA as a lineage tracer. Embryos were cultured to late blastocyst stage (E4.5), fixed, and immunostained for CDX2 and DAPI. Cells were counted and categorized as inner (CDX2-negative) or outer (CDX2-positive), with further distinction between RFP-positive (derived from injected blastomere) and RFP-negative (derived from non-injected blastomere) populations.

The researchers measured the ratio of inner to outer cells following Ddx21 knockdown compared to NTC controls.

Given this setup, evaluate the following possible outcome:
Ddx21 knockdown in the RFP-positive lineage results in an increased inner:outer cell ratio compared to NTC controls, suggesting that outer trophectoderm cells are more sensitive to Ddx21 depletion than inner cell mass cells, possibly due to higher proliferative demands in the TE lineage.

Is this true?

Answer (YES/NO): NO